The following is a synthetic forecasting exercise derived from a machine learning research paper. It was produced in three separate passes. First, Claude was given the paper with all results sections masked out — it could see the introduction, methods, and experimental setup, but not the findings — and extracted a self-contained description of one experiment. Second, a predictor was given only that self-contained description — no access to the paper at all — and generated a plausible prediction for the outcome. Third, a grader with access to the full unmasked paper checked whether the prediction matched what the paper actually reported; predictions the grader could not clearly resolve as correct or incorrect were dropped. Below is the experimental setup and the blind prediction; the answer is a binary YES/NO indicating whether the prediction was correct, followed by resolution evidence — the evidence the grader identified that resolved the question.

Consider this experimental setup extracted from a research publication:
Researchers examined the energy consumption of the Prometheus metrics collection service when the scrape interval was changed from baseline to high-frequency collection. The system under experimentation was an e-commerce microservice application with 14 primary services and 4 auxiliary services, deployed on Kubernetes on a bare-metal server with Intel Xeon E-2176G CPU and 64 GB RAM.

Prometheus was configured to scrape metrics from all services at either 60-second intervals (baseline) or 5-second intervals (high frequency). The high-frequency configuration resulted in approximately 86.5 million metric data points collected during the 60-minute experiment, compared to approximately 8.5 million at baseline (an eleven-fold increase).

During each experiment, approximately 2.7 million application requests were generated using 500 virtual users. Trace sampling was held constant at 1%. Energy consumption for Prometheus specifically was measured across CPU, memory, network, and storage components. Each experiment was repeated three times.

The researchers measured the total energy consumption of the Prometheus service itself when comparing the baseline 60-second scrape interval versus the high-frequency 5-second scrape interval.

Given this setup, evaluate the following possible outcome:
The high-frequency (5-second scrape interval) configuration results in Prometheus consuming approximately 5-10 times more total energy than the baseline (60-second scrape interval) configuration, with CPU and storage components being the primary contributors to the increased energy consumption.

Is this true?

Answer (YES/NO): NO